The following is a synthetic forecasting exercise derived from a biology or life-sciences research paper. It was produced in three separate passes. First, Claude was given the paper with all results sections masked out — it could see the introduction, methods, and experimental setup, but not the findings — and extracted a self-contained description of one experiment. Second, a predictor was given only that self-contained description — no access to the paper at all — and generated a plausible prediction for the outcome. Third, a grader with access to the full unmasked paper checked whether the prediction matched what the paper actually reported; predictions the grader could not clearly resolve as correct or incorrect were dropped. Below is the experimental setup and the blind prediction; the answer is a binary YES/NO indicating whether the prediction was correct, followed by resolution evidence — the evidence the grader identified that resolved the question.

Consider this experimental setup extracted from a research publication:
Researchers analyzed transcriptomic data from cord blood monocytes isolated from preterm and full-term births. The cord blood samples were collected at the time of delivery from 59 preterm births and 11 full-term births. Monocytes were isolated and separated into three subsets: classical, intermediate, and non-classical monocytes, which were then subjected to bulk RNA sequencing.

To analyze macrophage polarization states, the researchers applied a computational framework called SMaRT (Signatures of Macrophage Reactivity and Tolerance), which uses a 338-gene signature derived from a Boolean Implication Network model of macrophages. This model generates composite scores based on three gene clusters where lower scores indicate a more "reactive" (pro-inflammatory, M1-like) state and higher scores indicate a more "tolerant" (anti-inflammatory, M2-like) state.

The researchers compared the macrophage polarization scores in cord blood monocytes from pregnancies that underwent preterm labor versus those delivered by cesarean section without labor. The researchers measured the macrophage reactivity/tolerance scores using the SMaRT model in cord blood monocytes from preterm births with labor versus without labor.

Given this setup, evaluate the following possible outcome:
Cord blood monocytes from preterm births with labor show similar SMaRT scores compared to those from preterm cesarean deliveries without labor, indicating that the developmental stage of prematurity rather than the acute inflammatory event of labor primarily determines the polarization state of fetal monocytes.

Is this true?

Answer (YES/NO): NO